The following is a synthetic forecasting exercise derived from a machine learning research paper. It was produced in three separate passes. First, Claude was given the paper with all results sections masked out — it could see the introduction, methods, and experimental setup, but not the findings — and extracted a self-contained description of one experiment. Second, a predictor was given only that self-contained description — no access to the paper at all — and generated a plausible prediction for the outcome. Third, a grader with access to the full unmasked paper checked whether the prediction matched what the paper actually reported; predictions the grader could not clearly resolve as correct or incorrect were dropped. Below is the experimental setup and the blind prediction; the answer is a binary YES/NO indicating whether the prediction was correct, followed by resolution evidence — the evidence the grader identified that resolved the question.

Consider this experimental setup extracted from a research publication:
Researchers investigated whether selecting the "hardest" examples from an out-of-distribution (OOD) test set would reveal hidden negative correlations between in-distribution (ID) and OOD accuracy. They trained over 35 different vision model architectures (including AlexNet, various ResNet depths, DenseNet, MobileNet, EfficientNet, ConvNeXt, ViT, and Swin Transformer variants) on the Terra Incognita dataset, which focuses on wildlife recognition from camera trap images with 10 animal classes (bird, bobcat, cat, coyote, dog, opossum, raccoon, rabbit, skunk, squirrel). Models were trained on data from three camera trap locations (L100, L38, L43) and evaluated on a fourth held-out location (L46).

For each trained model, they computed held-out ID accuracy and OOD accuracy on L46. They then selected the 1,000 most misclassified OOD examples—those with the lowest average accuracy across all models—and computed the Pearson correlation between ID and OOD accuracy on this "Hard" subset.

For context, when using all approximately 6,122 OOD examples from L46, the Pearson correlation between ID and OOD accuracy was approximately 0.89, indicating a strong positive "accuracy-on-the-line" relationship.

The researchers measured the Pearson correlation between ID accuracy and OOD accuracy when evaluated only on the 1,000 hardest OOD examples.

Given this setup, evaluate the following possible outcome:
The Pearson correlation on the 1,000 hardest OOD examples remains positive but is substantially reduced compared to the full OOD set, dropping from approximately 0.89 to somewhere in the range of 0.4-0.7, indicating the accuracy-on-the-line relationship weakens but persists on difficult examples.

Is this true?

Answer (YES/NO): NO